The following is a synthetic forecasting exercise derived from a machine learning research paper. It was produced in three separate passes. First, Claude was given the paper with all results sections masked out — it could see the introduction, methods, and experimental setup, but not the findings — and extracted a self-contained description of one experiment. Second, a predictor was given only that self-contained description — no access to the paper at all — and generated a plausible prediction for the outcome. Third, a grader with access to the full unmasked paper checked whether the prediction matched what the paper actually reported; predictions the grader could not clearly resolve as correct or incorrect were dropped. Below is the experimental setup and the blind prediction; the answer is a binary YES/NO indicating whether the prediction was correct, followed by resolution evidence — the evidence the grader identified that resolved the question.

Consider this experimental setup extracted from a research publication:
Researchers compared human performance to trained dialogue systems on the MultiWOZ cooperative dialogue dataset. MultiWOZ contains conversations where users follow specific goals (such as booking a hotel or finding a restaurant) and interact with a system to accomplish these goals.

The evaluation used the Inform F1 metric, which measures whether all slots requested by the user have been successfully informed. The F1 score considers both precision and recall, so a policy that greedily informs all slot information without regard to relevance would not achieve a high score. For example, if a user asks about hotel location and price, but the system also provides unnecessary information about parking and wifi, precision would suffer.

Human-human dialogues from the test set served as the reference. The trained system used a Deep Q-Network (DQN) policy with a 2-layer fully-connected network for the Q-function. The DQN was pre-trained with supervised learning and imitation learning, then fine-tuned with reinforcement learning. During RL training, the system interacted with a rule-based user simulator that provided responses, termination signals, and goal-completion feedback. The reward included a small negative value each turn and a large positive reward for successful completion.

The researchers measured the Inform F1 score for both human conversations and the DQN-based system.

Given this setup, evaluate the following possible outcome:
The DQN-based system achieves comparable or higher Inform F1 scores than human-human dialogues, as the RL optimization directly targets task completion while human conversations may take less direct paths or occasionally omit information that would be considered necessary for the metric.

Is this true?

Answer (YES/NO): YES